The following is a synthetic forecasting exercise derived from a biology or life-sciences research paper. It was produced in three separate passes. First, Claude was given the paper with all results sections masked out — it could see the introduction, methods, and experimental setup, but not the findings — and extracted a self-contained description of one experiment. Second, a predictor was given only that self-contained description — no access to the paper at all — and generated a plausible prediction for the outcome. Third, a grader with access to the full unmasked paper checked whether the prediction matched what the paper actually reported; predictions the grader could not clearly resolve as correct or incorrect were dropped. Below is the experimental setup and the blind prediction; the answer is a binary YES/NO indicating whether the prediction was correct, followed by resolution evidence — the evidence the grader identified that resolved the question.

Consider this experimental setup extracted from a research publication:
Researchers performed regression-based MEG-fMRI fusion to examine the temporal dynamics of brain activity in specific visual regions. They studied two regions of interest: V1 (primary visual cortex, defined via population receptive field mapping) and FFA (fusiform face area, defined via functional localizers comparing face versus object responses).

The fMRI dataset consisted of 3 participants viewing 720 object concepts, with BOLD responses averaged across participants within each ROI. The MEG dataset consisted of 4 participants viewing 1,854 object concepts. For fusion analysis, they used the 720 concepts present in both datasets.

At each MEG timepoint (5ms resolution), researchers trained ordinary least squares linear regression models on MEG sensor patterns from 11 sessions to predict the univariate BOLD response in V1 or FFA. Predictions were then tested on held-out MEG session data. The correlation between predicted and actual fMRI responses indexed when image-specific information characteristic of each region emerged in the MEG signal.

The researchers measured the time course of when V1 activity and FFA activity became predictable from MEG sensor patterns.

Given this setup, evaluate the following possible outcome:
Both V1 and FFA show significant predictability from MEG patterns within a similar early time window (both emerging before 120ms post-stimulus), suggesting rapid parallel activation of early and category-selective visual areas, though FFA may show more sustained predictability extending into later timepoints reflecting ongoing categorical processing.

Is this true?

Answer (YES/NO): NO